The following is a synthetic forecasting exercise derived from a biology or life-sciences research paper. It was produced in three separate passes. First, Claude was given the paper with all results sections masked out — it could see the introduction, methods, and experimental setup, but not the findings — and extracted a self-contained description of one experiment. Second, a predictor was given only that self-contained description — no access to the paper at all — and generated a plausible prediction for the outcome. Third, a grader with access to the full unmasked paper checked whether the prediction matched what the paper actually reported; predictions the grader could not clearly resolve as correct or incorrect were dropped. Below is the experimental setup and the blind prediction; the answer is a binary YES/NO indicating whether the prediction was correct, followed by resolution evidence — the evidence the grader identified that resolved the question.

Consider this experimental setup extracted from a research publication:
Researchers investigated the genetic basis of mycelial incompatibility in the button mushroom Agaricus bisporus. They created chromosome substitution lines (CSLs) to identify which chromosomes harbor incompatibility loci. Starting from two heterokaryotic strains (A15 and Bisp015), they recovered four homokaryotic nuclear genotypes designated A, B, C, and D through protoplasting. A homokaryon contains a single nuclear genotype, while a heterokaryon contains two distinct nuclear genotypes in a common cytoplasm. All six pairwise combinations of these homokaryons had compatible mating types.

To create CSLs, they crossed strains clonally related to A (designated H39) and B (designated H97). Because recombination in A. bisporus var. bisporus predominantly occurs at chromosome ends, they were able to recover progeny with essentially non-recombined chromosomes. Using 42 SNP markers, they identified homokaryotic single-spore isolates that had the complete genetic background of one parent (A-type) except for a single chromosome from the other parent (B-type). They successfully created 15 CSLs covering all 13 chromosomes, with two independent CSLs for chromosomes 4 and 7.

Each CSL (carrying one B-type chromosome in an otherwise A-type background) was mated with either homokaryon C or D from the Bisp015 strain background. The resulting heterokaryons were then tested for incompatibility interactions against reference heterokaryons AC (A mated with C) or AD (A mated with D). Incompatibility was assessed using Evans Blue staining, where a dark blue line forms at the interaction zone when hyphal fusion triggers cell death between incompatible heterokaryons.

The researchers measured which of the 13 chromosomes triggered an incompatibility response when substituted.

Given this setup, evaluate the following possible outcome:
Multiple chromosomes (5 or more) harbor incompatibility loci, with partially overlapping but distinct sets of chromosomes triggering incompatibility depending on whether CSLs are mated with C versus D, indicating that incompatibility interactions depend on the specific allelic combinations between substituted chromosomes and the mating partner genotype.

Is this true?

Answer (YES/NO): NO